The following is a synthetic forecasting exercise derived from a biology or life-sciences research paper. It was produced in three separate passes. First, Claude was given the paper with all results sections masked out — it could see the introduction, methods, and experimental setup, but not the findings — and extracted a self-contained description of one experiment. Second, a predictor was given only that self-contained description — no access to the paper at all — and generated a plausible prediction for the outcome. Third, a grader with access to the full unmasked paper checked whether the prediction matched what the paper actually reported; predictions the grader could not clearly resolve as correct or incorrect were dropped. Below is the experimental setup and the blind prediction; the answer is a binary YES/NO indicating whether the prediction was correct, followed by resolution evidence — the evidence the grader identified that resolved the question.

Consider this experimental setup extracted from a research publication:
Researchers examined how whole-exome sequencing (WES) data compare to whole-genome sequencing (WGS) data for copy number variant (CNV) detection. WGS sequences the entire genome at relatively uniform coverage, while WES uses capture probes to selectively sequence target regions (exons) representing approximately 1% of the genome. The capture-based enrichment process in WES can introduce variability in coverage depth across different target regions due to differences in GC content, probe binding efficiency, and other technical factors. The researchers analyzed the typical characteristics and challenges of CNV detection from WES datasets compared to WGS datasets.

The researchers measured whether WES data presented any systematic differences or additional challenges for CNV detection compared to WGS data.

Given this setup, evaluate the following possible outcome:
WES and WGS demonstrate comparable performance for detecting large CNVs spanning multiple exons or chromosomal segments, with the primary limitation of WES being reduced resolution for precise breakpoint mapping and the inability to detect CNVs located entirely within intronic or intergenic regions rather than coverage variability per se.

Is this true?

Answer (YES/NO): NO